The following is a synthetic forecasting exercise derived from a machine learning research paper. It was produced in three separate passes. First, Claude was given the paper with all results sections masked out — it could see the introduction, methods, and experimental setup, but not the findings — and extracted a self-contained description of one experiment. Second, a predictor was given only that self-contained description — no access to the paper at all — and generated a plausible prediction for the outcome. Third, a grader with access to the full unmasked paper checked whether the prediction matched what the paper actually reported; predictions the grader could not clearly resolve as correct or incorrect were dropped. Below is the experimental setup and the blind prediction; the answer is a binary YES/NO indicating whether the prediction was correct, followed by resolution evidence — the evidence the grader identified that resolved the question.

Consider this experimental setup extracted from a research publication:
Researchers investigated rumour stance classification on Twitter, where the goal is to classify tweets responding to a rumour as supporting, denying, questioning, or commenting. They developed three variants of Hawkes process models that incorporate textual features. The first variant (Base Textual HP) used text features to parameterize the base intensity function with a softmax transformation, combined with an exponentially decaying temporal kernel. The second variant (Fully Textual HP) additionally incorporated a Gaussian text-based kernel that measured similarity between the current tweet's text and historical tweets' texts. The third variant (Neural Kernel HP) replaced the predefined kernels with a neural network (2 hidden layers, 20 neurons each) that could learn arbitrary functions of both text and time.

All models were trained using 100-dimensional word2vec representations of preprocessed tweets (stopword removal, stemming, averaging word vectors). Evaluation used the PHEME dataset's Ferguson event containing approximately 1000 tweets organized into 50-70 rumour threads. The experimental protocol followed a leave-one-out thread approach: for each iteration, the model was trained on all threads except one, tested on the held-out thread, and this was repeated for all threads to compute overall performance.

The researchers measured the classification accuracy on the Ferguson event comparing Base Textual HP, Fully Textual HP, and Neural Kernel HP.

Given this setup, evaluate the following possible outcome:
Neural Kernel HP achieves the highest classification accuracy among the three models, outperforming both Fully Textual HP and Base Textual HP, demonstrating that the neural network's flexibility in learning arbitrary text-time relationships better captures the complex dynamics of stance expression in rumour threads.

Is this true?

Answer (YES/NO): NO